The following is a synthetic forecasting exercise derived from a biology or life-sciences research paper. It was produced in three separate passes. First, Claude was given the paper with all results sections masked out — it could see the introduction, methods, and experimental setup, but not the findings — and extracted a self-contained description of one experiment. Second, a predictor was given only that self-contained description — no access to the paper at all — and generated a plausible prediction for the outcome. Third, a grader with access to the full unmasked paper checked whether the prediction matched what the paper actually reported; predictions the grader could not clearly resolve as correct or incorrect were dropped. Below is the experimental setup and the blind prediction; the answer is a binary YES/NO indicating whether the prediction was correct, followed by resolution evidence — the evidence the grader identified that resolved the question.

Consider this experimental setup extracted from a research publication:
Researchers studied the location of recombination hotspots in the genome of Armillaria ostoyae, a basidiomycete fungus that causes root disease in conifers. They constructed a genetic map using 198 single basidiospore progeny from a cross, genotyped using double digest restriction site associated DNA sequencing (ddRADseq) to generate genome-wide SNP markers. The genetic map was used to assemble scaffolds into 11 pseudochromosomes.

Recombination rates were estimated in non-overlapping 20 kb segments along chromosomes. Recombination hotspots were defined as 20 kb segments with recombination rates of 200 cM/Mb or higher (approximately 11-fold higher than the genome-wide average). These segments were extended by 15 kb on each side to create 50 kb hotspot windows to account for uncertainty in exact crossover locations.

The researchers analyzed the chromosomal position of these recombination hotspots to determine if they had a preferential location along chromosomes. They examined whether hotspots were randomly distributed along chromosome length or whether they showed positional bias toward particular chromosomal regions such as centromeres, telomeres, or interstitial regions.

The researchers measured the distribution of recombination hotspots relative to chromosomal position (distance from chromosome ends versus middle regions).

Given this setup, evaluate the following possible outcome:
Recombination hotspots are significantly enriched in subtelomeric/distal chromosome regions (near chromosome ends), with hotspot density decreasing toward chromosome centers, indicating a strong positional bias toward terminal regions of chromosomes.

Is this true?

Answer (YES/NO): YES